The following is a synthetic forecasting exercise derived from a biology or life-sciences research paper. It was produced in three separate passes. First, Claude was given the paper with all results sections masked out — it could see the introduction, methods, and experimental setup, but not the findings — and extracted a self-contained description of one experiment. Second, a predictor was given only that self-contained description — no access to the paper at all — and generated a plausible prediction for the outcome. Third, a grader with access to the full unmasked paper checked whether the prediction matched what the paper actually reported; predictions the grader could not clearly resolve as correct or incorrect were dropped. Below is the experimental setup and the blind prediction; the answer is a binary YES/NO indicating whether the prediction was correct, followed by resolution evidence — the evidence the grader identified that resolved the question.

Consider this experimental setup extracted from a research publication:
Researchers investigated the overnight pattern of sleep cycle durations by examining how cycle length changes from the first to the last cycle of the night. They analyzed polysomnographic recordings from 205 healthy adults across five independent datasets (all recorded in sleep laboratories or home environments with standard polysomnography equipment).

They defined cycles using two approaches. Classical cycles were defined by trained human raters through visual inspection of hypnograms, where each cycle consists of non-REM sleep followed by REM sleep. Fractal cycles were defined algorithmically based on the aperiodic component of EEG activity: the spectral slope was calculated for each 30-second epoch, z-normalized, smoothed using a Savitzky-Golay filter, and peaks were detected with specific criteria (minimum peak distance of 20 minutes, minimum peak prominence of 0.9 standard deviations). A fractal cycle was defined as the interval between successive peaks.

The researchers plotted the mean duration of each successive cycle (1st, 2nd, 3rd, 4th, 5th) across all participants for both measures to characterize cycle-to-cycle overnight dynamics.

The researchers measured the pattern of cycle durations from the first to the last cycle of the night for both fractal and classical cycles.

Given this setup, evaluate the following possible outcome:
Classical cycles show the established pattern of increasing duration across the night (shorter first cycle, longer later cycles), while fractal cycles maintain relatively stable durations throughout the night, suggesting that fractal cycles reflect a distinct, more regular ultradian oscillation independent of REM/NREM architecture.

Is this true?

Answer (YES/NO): NO